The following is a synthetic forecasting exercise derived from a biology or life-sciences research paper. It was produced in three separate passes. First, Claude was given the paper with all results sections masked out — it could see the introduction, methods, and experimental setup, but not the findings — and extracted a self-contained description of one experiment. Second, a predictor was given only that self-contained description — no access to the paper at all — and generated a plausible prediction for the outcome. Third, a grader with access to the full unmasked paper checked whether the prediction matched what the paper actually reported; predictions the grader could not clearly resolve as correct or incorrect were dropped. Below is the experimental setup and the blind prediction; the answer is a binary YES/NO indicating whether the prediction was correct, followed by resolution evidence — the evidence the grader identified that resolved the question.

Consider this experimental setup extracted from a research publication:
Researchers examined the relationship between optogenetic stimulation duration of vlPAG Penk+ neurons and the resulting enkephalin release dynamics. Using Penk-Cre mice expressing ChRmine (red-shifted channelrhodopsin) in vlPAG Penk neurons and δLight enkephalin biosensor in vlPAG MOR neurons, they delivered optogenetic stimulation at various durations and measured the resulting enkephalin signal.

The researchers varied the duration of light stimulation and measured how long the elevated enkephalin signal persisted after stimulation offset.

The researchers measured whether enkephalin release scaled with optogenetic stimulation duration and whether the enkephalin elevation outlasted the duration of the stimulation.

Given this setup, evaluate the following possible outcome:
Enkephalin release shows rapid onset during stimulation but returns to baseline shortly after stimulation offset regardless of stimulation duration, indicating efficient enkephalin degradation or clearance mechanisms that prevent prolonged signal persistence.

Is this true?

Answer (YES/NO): NO